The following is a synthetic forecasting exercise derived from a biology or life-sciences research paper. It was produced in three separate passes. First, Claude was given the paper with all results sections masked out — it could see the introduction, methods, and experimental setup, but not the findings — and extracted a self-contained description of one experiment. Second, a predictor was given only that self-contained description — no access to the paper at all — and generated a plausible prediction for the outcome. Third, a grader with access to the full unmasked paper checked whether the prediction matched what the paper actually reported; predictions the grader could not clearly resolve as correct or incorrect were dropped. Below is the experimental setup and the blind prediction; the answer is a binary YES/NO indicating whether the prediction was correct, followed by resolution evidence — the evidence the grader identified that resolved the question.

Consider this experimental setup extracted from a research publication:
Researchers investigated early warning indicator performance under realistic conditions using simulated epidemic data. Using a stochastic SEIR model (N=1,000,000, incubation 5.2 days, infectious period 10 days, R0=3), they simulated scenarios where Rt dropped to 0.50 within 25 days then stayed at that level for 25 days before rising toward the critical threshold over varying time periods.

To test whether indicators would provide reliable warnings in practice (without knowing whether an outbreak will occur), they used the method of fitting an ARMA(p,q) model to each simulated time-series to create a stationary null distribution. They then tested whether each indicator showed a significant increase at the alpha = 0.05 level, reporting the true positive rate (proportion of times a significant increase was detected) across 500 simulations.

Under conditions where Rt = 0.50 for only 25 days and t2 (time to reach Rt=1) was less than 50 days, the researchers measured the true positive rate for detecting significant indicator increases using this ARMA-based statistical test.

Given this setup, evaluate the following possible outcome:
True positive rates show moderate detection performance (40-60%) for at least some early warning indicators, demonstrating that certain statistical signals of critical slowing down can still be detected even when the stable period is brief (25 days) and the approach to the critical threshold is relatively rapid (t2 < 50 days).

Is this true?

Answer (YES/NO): NO